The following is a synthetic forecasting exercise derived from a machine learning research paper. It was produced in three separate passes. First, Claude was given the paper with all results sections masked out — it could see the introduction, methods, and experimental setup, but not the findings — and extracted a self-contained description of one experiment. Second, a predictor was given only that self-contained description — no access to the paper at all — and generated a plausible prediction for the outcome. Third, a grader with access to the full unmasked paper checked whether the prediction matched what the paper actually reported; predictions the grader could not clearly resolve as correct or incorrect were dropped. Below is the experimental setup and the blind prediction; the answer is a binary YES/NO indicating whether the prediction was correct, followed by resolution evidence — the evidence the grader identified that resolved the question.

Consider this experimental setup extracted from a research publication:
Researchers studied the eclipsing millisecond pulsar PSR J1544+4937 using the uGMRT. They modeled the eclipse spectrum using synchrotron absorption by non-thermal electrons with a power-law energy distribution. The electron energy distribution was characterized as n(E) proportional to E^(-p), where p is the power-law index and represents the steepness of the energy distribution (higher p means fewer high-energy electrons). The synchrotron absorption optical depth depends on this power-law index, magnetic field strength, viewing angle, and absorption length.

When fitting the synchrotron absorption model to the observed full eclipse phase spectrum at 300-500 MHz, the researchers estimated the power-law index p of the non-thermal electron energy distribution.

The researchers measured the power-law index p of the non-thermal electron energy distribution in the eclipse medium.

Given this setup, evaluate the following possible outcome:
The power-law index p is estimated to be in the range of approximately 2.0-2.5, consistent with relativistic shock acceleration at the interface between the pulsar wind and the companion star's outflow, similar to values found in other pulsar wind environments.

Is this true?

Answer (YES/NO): NO